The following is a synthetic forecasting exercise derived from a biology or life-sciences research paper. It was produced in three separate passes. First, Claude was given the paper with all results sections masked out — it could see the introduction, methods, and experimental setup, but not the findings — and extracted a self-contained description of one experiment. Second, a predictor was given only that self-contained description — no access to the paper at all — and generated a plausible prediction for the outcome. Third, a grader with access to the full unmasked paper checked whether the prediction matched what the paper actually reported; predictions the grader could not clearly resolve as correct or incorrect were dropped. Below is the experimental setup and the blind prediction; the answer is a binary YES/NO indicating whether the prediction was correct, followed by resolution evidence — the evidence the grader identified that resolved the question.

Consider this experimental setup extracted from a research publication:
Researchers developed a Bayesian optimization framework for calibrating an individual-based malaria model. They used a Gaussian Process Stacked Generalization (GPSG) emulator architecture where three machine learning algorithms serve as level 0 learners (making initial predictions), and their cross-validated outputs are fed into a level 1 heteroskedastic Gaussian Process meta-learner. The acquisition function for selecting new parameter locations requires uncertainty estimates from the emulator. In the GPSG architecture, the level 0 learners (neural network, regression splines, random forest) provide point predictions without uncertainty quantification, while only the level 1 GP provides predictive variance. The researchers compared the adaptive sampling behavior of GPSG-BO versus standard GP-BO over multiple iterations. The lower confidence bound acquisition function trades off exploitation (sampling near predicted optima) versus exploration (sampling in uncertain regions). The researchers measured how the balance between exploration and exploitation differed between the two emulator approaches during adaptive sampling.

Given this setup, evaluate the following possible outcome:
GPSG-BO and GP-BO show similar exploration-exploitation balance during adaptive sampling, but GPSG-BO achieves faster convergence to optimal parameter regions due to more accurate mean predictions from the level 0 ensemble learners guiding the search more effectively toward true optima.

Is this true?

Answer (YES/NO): NO